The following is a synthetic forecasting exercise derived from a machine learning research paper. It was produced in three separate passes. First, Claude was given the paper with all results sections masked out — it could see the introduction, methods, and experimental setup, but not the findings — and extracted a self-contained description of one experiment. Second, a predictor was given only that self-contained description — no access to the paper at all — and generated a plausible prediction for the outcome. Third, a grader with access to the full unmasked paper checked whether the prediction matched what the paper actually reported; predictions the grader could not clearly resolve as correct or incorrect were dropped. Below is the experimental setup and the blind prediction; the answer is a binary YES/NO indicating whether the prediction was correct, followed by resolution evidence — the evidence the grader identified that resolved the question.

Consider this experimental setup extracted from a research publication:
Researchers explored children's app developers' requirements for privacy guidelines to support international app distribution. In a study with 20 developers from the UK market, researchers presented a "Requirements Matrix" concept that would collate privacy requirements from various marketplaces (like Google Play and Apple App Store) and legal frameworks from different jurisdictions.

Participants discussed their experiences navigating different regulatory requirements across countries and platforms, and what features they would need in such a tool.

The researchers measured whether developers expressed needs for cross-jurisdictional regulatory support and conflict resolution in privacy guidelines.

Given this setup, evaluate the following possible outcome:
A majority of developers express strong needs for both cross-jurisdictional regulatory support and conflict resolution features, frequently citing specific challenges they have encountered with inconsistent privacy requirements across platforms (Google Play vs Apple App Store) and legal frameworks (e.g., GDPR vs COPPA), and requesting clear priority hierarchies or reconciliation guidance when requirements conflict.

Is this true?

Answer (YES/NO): NO